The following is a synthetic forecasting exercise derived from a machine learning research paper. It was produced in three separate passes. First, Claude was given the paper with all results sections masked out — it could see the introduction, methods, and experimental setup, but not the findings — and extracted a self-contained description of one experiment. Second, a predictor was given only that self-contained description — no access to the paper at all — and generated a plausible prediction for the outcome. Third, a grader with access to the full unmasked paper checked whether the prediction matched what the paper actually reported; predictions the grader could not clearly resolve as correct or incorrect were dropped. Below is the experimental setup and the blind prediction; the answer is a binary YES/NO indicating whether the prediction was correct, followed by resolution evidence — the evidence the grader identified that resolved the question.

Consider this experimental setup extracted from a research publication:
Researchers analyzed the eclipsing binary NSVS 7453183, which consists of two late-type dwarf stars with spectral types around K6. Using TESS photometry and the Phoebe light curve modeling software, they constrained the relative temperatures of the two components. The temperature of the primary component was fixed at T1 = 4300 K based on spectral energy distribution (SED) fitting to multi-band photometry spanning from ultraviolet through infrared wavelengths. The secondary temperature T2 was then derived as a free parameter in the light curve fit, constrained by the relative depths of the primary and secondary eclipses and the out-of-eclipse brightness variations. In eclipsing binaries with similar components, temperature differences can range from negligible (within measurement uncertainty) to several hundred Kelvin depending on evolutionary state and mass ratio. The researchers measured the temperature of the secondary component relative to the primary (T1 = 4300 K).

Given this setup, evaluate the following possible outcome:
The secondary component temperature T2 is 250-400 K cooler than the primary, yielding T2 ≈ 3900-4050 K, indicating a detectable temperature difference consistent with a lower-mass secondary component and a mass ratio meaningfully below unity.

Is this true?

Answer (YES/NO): NO